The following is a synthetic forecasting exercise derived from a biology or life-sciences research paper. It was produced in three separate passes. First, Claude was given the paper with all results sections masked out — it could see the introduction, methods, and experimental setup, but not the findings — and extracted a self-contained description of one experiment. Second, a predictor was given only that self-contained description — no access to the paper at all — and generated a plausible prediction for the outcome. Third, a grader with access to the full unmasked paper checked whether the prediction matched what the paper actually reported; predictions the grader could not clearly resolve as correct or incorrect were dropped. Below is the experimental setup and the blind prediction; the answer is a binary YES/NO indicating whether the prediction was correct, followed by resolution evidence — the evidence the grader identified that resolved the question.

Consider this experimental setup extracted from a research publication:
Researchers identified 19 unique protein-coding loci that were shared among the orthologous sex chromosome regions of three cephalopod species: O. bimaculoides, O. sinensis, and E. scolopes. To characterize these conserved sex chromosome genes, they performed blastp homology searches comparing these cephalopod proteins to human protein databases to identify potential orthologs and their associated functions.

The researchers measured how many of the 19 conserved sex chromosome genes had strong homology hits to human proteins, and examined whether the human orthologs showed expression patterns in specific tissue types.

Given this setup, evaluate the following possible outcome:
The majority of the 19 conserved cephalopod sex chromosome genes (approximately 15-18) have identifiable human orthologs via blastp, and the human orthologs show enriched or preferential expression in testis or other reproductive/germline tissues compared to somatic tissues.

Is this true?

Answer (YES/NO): NO